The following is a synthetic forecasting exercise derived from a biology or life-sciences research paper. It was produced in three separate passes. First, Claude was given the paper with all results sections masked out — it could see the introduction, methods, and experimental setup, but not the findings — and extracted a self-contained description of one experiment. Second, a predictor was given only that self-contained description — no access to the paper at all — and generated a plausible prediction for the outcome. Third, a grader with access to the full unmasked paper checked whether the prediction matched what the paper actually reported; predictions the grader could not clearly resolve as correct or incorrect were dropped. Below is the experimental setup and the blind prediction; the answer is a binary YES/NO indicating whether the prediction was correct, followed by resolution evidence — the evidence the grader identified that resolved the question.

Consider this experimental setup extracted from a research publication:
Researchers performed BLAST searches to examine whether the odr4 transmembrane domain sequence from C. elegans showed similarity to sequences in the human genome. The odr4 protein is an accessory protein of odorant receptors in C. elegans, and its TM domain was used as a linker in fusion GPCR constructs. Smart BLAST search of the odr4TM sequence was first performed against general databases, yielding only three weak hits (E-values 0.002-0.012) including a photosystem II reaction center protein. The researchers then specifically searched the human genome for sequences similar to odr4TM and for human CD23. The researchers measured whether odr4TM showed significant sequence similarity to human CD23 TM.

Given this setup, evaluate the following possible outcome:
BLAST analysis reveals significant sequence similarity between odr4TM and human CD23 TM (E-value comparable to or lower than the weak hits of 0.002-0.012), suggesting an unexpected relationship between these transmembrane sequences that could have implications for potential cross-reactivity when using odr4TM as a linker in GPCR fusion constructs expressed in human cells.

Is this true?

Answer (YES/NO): NO